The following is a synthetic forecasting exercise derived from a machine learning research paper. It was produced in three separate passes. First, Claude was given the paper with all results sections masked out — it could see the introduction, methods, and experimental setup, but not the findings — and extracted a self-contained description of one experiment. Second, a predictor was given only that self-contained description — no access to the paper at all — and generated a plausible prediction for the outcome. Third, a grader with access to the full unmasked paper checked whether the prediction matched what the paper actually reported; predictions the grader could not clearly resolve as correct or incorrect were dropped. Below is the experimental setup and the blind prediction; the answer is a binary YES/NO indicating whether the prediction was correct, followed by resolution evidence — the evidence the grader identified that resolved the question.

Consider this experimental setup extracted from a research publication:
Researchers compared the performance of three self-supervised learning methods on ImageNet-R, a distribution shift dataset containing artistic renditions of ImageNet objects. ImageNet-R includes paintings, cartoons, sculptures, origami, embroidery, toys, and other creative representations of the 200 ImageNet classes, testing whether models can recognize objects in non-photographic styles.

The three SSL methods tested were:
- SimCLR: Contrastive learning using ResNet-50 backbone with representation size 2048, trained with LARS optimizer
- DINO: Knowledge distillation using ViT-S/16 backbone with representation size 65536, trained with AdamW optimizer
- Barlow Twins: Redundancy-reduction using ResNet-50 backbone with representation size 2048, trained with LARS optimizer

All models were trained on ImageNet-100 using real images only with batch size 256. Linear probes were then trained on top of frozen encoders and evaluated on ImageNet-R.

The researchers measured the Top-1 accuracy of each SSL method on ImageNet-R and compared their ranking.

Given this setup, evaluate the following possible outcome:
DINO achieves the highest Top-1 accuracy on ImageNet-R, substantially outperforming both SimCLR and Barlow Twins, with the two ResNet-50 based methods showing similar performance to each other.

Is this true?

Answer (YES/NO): NO